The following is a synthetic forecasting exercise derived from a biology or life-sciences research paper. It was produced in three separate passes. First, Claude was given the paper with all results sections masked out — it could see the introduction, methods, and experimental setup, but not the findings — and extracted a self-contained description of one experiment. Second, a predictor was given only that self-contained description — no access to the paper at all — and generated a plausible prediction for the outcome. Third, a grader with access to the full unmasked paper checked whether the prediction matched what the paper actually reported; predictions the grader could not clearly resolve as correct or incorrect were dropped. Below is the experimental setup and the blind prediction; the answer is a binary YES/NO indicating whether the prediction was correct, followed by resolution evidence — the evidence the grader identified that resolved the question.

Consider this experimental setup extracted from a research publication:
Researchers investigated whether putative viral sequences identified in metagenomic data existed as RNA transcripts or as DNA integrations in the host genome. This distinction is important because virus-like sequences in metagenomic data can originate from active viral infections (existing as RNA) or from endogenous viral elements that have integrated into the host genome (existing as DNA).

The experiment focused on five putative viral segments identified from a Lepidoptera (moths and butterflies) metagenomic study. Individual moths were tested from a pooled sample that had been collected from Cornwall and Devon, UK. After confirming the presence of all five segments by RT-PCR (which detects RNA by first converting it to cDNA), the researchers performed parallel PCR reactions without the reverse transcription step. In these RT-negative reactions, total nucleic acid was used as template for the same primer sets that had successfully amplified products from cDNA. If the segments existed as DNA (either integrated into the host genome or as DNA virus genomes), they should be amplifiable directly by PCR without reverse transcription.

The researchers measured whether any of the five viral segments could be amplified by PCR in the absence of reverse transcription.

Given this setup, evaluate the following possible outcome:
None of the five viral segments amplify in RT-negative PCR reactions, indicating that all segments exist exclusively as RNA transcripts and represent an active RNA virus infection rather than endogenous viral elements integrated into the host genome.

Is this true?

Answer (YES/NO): YES